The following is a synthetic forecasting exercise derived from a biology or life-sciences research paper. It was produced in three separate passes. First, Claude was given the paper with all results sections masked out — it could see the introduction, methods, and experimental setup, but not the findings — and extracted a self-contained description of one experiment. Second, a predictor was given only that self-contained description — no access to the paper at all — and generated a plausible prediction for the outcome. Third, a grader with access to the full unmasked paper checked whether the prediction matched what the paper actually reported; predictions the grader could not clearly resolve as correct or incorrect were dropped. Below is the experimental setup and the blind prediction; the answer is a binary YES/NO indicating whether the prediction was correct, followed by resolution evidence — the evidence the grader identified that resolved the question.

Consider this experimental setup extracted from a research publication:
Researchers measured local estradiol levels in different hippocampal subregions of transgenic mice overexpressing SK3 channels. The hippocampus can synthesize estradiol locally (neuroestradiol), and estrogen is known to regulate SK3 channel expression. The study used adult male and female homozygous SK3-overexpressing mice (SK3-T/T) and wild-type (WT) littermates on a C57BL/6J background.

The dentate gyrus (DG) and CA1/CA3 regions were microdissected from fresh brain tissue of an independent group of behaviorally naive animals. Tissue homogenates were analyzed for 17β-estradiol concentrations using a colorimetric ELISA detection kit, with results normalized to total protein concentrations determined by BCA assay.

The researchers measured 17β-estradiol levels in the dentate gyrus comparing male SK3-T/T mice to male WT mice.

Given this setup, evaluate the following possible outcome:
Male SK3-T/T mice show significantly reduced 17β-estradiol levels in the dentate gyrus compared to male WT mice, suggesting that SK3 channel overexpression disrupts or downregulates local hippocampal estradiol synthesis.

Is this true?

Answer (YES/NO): NO